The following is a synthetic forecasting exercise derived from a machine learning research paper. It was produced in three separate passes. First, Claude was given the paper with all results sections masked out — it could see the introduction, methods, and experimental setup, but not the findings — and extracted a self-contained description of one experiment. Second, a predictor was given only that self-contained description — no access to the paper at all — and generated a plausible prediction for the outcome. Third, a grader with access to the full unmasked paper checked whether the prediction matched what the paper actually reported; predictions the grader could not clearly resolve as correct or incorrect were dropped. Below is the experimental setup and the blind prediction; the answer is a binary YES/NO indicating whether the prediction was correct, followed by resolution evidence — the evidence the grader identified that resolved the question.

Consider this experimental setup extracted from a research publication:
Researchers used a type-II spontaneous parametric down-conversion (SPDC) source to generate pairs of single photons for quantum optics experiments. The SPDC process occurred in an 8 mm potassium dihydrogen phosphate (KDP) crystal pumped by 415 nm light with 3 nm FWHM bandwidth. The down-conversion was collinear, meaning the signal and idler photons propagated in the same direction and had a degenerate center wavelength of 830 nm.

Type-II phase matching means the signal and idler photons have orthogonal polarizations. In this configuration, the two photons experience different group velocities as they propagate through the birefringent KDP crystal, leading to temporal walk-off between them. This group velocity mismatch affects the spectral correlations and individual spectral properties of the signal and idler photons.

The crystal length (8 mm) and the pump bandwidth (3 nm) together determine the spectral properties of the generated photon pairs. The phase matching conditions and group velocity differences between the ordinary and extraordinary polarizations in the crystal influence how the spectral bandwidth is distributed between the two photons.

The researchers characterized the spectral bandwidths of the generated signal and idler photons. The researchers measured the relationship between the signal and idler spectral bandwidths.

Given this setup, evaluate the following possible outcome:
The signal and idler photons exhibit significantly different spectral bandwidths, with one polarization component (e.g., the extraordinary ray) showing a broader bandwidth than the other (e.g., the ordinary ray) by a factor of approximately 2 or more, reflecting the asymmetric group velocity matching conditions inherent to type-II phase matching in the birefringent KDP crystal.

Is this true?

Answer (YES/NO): YES